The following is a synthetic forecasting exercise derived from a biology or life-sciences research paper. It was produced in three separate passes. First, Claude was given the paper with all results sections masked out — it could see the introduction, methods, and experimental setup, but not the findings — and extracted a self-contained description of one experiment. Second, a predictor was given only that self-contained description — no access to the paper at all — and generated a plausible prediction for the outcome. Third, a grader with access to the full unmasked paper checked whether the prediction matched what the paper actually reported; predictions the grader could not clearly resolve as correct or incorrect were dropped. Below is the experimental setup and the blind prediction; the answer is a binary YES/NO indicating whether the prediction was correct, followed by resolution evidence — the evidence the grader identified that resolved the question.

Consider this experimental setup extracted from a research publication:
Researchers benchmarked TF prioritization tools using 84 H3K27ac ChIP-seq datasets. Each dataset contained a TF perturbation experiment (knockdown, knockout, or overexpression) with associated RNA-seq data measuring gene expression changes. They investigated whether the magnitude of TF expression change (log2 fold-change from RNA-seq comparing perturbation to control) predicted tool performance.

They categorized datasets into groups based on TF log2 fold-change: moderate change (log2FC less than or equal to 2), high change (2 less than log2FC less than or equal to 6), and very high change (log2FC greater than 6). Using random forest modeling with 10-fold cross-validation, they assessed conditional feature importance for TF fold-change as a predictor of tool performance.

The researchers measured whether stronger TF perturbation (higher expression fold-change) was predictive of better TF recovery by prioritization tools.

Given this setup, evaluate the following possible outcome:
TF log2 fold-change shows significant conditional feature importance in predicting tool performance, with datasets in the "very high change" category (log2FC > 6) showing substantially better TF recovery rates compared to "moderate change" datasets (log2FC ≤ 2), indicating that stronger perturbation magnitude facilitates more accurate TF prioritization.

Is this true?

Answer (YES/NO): NO